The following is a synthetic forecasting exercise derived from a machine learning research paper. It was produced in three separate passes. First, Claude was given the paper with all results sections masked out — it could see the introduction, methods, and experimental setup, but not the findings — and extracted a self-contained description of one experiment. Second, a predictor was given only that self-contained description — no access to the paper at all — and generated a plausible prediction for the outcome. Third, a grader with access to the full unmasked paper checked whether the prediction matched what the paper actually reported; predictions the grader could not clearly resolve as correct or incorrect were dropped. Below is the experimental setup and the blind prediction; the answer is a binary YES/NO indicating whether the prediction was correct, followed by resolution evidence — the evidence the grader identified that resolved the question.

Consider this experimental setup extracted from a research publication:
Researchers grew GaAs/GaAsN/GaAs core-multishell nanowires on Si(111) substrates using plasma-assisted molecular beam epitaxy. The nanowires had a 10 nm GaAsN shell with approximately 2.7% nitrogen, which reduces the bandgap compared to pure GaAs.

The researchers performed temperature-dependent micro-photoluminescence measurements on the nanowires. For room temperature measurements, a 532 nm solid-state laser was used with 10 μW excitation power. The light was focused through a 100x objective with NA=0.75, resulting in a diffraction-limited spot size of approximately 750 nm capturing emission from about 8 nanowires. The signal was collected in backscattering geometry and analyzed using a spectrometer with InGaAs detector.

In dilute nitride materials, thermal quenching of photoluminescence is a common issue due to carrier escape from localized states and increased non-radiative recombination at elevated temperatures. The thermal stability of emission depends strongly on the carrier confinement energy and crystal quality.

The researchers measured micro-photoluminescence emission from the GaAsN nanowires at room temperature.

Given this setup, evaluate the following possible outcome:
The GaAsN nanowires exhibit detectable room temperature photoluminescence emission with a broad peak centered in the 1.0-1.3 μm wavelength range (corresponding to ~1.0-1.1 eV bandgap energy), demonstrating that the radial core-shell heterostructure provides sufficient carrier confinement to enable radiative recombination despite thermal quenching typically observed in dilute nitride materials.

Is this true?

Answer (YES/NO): YES